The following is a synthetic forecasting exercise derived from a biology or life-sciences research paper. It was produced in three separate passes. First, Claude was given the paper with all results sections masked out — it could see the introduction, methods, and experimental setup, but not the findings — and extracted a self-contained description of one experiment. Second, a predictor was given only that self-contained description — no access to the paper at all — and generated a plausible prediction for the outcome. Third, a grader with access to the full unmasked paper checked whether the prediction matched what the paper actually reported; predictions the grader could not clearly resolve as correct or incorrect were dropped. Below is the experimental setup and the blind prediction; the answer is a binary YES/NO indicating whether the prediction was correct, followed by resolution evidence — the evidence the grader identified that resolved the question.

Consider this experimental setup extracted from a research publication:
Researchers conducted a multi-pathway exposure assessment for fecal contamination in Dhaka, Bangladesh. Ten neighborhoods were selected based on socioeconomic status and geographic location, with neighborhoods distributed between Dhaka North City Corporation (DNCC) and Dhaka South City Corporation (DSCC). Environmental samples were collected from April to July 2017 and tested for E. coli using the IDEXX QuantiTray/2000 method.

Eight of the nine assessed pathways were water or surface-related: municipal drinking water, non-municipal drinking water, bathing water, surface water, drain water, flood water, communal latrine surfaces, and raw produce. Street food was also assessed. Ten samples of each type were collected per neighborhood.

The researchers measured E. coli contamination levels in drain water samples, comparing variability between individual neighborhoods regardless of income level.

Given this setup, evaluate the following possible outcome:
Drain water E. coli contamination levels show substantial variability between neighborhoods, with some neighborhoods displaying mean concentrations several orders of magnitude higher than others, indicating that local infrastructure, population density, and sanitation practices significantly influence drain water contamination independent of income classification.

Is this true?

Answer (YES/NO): NO